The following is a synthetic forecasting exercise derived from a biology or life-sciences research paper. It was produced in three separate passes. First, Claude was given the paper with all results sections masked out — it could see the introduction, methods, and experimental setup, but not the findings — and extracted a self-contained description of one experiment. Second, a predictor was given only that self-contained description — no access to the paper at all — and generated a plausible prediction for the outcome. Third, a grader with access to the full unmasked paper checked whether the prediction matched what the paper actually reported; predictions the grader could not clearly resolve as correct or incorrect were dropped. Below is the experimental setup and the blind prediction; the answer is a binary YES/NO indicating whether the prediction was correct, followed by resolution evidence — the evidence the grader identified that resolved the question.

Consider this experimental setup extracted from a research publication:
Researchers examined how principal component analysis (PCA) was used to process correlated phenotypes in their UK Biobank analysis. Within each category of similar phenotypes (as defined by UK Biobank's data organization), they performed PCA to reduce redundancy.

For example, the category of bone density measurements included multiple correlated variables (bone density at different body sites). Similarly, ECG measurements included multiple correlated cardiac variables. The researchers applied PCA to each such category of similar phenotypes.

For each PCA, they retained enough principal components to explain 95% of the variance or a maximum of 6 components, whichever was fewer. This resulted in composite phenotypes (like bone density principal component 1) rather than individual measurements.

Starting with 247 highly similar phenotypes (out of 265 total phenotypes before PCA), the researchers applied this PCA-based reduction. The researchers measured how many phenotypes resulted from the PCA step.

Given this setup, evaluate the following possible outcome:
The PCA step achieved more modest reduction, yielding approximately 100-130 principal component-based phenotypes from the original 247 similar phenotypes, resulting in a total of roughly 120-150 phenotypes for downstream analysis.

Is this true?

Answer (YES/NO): NO